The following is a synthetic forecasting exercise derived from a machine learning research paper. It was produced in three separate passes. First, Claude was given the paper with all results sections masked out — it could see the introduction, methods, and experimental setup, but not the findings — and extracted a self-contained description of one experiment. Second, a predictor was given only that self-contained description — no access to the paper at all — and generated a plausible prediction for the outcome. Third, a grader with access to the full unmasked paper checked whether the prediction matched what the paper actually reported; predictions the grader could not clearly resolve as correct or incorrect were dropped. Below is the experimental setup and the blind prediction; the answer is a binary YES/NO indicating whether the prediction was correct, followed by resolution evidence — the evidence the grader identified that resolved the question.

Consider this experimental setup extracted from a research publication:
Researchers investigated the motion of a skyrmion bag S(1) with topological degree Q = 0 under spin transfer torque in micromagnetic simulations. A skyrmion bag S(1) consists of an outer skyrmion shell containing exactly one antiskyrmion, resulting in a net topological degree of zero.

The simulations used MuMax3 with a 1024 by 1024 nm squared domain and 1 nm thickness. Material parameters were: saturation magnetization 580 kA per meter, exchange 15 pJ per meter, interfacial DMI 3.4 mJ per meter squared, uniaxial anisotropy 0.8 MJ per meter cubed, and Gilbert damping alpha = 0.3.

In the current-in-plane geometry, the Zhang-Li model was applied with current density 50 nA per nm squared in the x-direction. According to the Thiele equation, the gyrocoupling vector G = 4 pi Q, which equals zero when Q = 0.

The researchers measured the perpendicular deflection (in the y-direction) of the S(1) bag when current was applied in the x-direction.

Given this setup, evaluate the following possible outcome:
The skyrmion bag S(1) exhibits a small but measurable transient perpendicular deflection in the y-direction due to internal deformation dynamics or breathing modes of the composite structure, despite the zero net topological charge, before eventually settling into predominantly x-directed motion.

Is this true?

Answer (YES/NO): NO